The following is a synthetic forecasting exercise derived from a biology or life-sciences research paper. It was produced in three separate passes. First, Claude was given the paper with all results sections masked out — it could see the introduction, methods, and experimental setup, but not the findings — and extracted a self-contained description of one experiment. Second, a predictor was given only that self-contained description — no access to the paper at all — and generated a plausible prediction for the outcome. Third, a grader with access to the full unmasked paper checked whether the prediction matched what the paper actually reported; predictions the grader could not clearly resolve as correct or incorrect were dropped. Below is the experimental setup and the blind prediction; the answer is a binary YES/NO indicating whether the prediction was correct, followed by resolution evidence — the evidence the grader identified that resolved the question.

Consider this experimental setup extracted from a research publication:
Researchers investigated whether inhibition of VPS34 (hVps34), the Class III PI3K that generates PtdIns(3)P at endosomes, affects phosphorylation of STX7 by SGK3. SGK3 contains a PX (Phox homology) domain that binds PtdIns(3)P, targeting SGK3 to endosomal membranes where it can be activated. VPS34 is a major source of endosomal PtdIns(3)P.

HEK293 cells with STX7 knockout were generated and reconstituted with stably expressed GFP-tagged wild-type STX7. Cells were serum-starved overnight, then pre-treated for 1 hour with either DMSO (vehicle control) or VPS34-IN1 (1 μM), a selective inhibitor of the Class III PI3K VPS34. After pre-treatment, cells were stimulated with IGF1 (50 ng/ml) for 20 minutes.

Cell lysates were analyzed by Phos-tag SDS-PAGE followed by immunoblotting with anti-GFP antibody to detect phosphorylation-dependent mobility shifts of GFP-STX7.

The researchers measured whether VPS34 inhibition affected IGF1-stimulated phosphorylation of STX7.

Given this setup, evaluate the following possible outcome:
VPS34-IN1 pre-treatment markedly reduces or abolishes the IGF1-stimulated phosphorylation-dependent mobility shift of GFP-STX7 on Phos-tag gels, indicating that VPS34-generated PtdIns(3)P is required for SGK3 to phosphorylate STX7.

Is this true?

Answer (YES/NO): YES